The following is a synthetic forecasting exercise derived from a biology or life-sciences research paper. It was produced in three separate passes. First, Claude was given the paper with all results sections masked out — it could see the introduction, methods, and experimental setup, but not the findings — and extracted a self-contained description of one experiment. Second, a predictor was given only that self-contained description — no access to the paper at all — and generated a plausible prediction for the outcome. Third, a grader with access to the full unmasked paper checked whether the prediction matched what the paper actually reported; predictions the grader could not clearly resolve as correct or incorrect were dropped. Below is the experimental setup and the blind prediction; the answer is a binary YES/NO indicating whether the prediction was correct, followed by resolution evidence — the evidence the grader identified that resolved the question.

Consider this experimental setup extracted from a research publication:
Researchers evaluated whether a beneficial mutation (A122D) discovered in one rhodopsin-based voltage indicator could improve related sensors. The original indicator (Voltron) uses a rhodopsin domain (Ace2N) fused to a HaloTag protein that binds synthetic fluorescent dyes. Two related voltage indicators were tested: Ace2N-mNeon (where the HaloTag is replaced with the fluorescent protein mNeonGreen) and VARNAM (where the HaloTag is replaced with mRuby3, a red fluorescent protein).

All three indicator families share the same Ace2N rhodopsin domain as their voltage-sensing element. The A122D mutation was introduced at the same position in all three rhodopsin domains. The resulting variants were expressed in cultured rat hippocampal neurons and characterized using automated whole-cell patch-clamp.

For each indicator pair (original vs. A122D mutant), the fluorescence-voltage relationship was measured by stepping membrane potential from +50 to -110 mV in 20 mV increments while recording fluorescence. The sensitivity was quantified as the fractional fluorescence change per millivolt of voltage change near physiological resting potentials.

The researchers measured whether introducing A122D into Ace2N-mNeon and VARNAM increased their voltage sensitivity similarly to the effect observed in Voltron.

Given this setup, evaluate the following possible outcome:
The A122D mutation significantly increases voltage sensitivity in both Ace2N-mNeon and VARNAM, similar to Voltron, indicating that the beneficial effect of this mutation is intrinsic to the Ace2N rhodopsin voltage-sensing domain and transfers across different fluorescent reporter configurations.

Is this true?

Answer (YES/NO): YES